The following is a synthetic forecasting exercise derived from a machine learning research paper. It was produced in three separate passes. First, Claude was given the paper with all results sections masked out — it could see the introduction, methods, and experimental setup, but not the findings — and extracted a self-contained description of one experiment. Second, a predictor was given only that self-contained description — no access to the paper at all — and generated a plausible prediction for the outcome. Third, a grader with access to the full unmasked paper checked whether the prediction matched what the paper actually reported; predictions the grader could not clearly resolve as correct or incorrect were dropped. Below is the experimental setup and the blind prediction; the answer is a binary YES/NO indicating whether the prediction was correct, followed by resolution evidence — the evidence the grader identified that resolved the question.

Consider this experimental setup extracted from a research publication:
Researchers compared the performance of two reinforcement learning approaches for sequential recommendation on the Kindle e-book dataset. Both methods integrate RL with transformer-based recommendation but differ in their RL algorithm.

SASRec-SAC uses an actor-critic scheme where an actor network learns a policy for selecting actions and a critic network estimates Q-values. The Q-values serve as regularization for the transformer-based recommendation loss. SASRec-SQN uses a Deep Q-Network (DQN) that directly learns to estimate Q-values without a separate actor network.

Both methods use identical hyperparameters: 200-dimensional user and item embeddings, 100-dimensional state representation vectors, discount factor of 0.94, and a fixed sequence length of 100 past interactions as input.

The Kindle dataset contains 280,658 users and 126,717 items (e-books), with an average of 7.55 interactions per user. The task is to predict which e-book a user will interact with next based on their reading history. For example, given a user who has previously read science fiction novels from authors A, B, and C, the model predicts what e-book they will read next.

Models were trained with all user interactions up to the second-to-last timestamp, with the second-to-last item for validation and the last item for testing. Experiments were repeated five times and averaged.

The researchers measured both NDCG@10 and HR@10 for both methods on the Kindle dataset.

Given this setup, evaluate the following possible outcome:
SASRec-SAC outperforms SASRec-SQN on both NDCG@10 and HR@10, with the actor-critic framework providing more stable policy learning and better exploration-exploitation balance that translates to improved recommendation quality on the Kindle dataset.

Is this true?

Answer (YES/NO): NO